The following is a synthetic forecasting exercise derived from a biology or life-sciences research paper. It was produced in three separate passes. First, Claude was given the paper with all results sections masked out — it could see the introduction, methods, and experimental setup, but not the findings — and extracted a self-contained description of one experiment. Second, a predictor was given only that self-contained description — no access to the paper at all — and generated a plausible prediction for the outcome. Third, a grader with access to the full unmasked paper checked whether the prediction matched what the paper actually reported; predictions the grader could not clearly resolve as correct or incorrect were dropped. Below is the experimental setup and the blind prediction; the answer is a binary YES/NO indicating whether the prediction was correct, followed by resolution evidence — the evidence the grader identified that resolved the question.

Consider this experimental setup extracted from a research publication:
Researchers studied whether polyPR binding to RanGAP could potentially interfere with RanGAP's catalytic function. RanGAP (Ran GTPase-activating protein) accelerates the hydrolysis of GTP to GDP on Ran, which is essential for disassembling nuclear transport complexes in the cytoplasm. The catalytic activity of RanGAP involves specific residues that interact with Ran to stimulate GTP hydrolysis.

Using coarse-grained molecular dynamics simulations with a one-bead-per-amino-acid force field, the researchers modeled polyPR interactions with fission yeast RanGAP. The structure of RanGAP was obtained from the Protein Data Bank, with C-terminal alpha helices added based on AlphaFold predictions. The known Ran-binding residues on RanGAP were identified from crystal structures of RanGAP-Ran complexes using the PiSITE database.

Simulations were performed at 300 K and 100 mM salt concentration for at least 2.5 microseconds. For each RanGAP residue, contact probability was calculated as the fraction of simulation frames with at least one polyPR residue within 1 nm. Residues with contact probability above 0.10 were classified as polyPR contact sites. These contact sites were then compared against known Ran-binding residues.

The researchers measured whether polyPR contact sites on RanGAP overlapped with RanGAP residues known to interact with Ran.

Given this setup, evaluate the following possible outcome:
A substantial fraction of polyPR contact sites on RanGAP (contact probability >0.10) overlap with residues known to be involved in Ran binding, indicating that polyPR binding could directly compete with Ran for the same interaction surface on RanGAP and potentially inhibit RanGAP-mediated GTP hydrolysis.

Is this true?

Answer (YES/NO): YES